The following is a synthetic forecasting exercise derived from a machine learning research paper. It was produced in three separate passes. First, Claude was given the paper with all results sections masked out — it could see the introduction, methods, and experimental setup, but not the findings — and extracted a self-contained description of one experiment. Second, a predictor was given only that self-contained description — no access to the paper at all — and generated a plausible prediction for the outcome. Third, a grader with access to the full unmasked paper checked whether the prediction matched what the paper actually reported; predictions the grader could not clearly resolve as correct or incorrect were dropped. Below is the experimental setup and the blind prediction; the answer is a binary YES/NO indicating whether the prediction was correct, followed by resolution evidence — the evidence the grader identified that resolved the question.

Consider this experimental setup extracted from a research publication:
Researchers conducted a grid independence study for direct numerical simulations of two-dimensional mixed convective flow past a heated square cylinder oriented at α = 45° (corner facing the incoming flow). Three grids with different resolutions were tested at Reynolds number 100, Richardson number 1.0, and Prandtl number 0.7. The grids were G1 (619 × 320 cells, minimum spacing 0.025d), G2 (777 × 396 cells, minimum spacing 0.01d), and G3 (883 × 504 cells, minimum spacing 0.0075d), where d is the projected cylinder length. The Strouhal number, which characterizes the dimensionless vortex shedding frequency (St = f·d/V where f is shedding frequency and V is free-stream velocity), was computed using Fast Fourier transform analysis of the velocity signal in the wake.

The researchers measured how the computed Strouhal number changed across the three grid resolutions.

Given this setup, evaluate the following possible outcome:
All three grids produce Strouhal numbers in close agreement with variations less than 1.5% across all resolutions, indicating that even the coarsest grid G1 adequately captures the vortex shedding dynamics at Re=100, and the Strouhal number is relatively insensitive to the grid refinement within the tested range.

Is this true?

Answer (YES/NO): NO